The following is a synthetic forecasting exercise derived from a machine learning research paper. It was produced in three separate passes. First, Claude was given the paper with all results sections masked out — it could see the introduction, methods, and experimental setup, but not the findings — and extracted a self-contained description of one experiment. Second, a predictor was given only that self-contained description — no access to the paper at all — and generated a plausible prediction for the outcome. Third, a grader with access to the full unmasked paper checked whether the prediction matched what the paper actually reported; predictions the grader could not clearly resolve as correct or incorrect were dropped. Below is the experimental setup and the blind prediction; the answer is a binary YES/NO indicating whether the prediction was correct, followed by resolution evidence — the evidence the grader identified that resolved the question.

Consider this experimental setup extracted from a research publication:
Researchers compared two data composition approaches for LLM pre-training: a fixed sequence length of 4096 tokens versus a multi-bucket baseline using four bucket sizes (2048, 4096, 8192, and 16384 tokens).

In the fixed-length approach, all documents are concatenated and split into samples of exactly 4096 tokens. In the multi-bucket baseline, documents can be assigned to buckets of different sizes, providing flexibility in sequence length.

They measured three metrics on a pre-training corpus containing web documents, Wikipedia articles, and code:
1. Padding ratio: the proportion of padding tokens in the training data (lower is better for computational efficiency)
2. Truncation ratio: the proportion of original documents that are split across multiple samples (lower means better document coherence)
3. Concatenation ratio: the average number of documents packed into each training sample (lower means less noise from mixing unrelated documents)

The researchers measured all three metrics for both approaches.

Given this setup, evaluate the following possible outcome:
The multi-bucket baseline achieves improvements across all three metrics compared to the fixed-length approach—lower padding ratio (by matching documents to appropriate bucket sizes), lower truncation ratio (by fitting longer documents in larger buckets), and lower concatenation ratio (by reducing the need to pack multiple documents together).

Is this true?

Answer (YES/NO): NO